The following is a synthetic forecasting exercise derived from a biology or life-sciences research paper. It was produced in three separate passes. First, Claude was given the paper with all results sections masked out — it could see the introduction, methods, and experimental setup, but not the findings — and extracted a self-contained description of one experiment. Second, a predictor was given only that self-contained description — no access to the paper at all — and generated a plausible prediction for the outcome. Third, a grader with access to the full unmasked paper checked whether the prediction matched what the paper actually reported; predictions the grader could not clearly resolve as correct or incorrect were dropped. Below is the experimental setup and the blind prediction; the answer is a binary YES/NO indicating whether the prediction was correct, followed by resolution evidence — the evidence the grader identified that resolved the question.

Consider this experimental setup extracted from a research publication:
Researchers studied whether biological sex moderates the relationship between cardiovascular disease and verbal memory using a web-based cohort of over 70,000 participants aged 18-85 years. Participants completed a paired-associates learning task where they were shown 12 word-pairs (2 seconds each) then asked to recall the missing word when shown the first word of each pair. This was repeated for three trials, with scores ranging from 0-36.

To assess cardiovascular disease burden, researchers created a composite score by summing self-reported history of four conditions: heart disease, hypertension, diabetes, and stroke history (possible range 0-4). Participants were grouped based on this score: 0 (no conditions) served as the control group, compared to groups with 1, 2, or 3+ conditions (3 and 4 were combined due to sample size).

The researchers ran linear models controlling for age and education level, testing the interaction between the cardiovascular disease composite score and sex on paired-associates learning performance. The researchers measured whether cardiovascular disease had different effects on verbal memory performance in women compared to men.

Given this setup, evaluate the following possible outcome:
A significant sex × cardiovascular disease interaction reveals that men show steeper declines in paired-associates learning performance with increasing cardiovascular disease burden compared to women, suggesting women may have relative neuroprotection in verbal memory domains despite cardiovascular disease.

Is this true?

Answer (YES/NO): YES